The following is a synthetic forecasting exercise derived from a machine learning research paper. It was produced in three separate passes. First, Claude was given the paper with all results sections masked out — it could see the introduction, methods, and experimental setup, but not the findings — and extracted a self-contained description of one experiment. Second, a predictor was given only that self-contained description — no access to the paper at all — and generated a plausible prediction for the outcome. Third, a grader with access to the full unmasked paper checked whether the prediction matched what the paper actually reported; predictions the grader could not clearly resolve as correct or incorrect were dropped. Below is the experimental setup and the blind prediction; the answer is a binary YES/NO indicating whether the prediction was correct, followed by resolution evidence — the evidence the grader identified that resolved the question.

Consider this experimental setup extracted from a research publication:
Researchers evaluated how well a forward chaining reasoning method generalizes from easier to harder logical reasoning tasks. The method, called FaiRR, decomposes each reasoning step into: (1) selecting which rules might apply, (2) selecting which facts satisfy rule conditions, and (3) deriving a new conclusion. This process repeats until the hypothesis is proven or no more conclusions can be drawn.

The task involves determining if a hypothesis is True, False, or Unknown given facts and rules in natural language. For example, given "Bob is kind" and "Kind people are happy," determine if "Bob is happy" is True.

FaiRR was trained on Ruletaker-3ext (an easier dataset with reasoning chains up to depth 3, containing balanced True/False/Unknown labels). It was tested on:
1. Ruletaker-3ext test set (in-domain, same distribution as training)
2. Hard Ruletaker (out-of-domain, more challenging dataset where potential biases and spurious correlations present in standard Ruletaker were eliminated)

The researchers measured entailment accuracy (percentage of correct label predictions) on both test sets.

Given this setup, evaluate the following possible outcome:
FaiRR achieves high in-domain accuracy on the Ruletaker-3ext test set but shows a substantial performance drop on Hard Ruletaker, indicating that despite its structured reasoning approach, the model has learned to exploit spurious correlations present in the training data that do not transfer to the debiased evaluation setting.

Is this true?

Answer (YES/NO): NO